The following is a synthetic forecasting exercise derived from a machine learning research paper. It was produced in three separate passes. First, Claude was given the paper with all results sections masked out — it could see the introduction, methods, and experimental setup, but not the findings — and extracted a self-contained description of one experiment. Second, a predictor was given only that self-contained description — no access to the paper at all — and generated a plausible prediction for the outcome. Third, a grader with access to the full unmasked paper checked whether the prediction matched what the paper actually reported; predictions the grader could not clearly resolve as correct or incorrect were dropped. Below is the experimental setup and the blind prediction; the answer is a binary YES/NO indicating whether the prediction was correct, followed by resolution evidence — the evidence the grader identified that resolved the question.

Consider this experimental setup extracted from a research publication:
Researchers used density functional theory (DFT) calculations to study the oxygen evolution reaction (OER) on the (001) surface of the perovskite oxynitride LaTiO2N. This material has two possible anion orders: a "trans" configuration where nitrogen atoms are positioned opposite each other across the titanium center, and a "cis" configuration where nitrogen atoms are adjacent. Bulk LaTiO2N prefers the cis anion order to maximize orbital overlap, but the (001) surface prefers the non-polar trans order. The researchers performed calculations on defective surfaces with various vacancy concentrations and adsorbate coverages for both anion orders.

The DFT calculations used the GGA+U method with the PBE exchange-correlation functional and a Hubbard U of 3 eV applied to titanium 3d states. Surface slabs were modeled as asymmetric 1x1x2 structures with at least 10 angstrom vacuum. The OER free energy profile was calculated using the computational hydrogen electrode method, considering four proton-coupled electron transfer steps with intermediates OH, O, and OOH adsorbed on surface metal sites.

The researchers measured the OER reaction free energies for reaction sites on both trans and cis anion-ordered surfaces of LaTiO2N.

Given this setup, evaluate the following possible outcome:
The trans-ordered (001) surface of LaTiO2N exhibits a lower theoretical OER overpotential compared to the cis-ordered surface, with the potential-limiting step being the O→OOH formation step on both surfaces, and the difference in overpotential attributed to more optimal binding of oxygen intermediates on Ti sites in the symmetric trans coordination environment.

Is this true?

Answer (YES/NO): NO